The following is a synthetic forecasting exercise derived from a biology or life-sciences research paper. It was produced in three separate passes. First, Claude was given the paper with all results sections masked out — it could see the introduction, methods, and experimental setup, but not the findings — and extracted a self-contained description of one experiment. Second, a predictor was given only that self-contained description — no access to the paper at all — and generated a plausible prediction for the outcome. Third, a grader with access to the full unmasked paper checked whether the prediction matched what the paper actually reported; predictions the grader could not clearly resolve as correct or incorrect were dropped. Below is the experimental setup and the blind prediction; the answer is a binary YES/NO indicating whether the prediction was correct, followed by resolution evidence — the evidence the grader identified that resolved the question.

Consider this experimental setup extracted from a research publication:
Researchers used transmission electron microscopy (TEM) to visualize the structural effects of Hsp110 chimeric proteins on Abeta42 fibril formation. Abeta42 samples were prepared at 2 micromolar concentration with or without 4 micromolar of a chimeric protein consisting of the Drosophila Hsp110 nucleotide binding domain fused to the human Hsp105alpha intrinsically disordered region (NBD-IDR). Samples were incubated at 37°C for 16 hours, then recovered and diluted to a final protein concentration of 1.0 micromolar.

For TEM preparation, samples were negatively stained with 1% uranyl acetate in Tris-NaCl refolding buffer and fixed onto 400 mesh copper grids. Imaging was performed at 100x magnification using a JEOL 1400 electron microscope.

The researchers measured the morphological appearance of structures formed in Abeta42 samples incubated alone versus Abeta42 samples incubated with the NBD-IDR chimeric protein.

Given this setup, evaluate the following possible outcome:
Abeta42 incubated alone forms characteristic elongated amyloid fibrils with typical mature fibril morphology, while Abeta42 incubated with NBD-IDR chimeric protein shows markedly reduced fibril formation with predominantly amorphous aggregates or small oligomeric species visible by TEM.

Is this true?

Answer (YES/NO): NO